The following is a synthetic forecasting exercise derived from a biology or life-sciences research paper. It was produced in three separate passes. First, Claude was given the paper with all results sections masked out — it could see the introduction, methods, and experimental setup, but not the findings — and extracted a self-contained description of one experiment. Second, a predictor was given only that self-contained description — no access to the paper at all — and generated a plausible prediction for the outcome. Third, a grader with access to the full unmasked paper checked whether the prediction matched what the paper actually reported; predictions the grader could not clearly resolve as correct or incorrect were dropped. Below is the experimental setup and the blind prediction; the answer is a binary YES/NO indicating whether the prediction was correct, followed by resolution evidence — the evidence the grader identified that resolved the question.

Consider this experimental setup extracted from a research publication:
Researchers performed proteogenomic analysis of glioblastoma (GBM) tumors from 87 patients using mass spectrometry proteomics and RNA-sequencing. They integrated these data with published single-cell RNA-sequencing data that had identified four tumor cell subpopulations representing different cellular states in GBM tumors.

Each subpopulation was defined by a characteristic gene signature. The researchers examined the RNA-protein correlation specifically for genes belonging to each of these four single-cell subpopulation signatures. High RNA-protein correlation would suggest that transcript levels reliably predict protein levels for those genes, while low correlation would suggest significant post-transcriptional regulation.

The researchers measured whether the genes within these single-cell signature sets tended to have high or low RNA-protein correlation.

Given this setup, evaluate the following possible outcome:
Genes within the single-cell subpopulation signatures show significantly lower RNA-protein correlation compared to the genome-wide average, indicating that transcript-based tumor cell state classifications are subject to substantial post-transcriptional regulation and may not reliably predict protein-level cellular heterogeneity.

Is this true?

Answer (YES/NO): NO